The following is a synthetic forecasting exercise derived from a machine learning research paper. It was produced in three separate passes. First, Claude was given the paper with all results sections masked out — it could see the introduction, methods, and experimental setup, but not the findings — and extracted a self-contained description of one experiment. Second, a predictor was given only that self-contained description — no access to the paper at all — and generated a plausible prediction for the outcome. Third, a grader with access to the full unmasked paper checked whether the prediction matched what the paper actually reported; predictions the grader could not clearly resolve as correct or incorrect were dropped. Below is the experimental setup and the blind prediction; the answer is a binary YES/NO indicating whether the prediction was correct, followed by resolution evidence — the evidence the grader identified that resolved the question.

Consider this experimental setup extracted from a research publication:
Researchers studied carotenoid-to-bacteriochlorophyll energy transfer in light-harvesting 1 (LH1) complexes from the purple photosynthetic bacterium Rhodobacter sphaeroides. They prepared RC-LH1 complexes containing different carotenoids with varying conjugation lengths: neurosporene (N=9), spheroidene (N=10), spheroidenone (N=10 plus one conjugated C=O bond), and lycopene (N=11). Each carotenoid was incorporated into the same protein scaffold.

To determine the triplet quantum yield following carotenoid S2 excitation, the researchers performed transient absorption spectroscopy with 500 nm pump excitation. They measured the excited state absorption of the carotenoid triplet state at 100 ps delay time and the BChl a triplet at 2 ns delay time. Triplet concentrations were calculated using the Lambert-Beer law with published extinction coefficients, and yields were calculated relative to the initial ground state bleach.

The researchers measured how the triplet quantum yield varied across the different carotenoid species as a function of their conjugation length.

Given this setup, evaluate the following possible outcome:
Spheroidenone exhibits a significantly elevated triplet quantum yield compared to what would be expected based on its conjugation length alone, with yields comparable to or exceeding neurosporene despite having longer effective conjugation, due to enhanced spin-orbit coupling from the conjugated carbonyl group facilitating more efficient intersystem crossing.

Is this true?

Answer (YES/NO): NO